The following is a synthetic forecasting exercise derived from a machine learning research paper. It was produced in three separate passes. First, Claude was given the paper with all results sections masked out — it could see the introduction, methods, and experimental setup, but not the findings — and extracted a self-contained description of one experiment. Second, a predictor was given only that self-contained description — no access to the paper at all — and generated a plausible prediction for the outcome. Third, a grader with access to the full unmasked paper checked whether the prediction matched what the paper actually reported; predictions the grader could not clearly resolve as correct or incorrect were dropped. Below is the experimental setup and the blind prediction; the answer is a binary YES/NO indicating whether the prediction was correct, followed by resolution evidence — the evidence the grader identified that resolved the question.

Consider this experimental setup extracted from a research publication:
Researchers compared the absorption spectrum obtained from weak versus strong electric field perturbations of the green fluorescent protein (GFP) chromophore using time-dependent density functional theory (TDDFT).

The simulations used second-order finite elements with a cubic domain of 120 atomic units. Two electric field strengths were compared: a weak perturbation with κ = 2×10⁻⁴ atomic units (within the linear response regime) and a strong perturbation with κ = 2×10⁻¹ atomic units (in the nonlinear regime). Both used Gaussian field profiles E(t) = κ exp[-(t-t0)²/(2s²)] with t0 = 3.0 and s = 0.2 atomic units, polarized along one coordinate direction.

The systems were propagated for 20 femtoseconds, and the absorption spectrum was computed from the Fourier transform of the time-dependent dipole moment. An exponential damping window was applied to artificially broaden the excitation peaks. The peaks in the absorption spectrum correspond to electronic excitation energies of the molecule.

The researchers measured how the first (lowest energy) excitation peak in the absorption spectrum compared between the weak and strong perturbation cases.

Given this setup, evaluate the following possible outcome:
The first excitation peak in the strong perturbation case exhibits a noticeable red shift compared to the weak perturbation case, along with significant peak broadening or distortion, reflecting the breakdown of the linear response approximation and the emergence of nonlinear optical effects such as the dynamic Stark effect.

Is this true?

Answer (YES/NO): NO